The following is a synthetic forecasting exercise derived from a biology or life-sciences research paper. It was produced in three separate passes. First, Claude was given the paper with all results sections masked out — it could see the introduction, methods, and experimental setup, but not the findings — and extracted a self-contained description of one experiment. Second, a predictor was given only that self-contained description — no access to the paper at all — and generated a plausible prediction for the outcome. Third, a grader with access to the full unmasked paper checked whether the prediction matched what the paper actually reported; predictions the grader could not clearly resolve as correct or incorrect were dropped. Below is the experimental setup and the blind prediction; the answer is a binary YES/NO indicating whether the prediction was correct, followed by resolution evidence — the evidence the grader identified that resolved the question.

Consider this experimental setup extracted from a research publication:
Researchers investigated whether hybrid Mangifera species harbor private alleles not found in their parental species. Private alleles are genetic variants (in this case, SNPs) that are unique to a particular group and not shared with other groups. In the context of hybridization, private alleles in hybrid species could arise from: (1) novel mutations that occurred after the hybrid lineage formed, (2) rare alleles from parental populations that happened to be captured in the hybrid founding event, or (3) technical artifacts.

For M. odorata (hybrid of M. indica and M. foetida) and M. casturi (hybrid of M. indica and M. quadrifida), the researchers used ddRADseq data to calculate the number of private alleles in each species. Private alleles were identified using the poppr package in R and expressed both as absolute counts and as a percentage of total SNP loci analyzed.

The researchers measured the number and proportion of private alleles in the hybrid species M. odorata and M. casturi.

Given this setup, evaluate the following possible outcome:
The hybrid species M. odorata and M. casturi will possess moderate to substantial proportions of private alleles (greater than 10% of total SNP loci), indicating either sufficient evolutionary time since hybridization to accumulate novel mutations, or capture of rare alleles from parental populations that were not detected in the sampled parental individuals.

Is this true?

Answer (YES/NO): NO